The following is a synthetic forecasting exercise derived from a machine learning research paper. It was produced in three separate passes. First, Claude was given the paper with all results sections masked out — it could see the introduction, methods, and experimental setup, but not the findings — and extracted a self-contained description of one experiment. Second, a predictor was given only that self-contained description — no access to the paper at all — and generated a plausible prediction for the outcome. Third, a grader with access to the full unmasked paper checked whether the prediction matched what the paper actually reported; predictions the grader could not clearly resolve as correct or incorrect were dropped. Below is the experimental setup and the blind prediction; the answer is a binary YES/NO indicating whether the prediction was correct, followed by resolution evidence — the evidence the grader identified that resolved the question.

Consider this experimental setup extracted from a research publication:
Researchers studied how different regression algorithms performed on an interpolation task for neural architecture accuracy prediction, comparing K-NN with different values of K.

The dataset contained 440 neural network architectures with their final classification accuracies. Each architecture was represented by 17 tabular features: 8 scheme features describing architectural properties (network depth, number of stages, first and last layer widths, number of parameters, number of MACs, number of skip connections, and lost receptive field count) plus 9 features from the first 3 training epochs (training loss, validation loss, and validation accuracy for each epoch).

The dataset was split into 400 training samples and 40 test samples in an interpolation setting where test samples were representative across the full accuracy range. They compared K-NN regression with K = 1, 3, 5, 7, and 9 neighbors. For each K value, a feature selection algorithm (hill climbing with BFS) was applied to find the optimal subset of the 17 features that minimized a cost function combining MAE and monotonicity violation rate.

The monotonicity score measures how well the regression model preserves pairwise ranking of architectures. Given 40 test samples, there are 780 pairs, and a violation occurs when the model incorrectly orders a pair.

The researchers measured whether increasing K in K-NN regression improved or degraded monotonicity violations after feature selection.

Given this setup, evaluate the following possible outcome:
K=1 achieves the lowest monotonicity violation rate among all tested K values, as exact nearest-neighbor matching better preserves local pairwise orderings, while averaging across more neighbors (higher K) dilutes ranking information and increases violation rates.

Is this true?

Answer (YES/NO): NO